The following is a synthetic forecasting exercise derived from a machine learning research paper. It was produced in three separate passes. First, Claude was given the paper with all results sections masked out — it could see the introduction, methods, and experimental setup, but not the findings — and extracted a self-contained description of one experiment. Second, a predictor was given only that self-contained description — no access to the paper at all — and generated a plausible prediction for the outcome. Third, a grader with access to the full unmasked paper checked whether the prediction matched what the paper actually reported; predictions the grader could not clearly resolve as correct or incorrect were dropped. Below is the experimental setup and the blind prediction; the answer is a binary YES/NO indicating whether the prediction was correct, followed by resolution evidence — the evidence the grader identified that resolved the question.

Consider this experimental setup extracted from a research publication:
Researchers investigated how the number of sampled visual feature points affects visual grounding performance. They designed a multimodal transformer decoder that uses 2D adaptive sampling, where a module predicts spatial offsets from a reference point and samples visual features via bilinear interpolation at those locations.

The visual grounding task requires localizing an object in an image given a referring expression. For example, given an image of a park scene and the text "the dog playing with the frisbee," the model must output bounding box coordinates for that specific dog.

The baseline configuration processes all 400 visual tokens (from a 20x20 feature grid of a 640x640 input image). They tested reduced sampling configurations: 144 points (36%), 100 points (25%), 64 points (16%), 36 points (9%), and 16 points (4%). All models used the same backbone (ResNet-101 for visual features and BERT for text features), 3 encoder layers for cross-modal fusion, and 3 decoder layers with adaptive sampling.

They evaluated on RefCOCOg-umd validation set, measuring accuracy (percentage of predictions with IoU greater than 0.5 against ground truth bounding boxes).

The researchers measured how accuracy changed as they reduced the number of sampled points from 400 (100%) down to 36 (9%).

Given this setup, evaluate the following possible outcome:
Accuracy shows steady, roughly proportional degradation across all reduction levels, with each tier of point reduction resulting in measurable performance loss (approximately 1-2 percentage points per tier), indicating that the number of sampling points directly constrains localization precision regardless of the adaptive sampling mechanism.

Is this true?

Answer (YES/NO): NO